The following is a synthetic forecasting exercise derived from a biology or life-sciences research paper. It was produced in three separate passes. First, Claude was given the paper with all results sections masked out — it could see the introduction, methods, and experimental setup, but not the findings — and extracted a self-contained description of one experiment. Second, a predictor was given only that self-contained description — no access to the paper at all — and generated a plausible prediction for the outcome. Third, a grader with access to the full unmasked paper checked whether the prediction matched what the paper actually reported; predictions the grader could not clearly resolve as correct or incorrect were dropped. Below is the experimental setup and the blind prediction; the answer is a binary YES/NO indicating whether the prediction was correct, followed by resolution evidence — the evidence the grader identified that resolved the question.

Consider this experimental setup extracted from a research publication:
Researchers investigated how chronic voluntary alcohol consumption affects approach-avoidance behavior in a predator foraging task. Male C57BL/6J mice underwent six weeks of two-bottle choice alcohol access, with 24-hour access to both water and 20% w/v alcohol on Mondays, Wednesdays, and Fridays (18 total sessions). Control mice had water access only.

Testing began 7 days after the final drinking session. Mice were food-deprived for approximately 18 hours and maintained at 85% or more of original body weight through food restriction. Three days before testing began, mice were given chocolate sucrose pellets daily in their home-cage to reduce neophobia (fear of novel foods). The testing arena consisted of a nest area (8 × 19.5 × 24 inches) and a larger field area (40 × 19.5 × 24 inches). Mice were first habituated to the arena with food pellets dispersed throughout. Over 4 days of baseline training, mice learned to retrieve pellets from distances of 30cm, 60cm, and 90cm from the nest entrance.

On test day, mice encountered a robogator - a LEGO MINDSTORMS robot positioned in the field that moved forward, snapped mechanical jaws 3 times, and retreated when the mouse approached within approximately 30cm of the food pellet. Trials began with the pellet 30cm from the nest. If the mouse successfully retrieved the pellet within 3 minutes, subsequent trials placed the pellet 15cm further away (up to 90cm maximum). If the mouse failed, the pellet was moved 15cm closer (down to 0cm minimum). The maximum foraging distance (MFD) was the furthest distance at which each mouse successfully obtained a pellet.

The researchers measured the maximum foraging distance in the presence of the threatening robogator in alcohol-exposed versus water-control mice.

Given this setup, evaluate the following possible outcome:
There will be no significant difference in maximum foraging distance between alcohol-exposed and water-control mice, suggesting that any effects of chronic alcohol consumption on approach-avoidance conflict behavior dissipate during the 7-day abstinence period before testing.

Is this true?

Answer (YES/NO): NO